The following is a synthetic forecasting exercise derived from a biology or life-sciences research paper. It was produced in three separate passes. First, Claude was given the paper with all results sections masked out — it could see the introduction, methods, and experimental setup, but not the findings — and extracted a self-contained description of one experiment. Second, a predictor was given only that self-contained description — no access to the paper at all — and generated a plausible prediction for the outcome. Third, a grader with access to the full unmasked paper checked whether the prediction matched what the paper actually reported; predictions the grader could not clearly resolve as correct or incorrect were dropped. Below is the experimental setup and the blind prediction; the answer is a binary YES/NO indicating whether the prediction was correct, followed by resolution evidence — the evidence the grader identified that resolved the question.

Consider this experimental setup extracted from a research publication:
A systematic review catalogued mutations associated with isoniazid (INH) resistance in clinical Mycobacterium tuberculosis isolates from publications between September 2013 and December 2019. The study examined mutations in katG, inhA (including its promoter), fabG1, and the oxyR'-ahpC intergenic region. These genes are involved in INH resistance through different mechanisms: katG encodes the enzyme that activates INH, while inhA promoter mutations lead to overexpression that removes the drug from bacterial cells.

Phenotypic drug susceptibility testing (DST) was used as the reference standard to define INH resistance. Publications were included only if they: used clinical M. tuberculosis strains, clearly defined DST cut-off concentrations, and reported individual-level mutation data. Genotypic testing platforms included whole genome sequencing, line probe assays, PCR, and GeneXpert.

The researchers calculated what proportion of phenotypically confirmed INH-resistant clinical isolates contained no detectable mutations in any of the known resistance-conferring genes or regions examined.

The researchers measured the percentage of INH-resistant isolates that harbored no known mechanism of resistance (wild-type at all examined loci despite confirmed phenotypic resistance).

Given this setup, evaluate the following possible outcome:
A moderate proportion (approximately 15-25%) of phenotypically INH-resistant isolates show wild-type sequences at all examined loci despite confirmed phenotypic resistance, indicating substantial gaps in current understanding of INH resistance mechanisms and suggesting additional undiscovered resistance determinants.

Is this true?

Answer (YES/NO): NO